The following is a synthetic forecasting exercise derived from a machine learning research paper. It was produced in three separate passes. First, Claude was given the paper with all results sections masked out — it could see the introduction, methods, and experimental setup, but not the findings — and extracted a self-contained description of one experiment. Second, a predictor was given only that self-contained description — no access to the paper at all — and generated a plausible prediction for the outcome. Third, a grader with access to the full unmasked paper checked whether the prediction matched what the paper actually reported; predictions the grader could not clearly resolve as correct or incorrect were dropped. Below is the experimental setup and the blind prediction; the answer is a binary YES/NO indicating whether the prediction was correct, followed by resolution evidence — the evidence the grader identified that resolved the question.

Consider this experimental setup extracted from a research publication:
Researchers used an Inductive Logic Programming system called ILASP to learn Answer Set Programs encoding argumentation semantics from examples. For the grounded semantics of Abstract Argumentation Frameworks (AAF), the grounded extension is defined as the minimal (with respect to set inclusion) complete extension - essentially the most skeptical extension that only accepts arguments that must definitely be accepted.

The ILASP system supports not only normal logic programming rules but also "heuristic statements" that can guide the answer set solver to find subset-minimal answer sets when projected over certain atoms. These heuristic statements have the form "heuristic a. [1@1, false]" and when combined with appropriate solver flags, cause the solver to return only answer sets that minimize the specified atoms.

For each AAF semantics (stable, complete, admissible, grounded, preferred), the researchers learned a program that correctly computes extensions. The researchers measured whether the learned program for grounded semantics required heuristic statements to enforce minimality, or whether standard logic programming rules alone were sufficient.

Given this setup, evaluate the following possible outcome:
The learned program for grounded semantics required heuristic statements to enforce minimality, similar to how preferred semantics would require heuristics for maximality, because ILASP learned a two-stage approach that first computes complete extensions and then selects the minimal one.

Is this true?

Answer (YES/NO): YES